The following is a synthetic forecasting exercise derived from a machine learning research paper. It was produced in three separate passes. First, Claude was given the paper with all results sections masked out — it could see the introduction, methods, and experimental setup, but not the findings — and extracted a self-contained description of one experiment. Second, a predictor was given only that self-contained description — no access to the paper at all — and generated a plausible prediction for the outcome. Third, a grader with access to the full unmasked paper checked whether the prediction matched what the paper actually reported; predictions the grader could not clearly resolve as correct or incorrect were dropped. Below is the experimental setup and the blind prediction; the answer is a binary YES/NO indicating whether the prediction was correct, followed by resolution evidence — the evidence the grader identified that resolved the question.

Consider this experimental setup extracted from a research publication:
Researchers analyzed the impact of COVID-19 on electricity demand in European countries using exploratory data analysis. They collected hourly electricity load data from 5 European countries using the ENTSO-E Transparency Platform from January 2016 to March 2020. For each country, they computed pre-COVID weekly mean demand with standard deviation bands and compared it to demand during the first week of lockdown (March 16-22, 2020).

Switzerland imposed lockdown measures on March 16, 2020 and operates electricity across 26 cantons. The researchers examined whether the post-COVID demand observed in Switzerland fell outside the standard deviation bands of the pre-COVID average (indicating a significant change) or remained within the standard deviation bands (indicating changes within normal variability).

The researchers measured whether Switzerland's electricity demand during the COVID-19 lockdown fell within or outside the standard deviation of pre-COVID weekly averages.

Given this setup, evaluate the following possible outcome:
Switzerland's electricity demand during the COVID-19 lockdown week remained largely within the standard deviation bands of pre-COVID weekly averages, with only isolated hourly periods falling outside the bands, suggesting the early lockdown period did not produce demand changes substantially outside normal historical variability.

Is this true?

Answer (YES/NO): NO